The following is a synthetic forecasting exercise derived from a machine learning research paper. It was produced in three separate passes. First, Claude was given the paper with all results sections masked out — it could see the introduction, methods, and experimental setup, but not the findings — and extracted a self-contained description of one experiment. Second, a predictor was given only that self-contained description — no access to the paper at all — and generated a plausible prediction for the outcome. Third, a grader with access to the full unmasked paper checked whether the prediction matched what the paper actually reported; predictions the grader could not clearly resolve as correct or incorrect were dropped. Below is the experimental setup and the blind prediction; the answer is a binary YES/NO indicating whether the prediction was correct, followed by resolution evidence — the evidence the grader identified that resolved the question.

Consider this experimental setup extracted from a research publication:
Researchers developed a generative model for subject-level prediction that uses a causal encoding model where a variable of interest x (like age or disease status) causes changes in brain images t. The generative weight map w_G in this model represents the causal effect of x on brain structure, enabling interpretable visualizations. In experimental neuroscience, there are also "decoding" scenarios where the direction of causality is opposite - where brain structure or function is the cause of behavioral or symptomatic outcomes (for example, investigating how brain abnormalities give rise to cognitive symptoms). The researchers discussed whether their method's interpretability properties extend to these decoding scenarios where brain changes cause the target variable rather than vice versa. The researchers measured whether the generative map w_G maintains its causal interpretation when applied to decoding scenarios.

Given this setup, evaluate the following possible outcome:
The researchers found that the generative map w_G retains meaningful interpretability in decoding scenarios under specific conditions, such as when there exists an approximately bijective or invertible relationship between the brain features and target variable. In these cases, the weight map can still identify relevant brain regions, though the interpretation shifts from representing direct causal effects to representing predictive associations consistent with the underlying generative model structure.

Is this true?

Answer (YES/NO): NO